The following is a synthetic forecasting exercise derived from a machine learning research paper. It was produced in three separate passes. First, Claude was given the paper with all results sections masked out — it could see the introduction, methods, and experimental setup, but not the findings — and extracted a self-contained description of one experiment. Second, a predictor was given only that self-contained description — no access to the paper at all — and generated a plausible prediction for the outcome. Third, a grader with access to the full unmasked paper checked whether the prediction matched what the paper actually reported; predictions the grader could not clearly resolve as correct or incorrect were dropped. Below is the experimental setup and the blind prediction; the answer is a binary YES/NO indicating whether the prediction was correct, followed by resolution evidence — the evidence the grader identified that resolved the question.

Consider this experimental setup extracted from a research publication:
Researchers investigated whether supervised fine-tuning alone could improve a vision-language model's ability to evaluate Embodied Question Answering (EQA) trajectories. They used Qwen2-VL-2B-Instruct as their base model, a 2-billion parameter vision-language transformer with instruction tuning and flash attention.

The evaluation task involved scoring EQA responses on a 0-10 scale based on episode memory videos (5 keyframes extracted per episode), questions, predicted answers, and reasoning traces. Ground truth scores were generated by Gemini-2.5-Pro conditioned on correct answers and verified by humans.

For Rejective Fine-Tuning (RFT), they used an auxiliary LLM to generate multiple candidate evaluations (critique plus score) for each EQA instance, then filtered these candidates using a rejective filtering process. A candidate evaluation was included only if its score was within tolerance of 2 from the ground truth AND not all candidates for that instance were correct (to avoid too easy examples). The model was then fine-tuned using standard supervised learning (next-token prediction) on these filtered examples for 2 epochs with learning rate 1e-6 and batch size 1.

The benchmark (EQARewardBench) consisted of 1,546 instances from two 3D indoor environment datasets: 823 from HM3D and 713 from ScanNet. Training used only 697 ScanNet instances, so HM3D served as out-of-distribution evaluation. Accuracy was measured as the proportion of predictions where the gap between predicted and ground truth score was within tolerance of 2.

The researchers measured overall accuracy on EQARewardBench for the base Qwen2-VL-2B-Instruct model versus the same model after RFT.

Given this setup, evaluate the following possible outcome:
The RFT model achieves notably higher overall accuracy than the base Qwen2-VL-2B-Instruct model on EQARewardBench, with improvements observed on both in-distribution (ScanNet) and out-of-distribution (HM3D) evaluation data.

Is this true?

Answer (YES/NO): NO